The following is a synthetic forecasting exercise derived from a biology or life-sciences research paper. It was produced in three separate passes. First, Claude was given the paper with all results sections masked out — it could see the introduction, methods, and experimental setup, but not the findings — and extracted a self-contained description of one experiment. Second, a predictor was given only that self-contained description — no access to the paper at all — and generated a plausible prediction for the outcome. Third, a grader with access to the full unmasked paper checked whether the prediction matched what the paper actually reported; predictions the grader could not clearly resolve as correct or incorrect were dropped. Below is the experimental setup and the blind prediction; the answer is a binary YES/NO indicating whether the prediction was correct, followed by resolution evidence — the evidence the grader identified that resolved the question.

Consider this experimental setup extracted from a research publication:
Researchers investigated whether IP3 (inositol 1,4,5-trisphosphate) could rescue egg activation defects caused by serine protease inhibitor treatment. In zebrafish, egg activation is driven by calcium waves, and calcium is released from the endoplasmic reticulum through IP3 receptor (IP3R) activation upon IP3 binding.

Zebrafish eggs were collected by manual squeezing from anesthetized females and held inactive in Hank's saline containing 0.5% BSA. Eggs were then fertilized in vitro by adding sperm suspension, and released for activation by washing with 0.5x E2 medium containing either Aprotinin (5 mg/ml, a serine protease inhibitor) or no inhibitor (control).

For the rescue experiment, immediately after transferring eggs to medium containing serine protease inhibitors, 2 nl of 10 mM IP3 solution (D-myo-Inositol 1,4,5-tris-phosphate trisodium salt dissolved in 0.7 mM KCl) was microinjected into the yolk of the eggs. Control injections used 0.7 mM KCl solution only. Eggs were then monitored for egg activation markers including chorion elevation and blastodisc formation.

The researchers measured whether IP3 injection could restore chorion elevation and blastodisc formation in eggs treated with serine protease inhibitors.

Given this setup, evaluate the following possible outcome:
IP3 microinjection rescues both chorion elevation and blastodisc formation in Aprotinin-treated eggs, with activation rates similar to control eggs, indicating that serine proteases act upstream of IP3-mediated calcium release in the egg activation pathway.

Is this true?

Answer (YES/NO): NO